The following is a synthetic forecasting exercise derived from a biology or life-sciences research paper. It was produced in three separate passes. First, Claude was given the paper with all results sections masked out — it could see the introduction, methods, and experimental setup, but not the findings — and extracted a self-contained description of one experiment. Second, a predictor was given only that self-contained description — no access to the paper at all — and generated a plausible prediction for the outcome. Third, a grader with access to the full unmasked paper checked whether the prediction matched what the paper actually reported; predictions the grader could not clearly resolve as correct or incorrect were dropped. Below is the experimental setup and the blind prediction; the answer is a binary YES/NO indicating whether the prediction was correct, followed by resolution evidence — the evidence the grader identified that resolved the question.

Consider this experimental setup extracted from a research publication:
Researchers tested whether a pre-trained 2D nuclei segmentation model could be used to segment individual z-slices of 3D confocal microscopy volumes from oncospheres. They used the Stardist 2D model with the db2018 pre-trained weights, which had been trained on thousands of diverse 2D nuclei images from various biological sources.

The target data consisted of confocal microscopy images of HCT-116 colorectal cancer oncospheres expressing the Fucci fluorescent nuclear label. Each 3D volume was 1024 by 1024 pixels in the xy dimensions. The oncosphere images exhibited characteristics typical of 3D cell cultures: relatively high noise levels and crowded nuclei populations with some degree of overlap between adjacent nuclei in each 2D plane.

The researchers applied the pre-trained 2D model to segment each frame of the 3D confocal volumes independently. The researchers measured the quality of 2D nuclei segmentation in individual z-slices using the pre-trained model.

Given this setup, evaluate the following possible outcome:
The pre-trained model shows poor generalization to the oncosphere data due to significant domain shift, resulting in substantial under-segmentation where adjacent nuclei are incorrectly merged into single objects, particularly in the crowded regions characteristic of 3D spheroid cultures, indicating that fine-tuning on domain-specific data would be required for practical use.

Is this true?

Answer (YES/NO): NO